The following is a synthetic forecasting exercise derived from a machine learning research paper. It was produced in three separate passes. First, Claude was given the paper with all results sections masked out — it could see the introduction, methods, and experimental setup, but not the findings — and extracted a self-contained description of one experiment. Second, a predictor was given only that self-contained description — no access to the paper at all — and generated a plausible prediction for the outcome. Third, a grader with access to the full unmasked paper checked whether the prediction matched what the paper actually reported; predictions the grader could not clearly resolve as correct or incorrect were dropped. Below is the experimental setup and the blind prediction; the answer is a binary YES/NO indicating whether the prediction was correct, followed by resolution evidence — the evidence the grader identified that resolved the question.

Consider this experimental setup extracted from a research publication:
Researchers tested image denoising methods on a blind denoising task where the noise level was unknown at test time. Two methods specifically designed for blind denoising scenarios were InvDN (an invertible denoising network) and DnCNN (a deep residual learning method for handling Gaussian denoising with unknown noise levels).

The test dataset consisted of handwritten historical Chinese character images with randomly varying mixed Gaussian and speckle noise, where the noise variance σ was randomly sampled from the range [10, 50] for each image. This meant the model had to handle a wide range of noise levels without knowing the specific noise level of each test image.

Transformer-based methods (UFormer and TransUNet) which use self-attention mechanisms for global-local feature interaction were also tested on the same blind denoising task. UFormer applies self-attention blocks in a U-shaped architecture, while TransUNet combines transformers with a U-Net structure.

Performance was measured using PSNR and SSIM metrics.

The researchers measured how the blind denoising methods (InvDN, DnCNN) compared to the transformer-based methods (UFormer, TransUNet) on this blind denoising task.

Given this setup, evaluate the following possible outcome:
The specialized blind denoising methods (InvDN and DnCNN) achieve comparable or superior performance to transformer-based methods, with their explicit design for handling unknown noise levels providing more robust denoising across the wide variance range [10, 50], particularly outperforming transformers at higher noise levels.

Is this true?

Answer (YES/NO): NO